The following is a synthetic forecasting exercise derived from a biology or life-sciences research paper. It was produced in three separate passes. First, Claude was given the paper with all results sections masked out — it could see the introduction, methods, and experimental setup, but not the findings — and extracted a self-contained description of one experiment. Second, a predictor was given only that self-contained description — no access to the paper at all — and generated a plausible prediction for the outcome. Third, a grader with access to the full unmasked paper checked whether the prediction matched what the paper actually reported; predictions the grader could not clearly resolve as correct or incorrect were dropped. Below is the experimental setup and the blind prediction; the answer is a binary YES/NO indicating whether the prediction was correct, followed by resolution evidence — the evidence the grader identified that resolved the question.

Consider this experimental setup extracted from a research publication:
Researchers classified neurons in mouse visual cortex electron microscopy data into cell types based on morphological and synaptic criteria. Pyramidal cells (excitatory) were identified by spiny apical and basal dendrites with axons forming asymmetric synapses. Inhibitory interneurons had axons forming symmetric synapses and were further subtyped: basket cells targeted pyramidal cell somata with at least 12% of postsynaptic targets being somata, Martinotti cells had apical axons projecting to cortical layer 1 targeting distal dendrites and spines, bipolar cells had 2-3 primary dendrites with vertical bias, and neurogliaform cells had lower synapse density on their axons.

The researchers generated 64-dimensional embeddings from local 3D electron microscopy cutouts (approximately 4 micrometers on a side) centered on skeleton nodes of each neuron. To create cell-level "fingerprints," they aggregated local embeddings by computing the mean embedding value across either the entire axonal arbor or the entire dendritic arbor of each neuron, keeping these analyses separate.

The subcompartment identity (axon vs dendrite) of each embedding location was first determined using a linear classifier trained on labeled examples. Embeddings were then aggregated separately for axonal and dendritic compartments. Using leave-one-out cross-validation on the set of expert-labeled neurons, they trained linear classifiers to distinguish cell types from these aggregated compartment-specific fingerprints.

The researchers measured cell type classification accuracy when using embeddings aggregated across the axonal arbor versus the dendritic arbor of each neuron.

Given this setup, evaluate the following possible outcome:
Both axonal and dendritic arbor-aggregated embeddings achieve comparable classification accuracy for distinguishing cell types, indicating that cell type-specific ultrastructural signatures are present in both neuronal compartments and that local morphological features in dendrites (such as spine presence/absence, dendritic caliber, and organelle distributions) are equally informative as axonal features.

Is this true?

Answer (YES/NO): YES